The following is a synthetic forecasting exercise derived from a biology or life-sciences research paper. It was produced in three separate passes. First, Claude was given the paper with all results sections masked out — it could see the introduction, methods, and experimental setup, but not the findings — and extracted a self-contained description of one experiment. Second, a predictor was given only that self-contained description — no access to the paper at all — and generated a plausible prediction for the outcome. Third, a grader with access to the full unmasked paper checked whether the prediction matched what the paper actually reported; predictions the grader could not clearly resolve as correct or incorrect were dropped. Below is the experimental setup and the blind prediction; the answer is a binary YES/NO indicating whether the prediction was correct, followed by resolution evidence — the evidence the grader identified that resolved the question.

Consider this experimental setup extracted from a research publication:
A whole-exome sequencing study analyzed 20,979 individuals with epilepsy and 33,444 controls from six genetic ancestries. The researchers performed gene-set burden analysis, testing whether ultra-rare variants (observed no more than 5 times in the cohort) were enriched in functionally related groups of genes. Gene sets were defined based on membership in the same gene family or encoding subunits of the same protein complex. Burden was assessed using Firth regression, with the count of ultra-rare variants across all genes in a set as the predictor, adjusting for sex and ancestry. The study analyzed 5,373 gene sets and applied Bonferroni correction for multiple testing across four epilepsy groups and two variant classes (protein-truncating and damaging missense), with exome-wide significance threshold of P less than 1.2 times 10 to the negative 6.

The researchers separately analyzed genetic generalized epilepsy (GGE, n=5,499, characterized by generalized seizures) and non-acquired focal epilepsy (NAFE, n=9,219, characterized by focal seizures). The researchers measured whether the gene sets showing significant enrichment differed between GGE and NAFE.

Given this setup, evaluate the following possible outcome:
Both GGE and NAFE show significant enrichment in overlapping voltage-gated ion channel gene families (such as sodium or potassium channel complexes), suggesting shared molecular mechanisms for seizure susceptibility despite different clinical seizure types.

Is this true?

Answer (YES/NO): NO